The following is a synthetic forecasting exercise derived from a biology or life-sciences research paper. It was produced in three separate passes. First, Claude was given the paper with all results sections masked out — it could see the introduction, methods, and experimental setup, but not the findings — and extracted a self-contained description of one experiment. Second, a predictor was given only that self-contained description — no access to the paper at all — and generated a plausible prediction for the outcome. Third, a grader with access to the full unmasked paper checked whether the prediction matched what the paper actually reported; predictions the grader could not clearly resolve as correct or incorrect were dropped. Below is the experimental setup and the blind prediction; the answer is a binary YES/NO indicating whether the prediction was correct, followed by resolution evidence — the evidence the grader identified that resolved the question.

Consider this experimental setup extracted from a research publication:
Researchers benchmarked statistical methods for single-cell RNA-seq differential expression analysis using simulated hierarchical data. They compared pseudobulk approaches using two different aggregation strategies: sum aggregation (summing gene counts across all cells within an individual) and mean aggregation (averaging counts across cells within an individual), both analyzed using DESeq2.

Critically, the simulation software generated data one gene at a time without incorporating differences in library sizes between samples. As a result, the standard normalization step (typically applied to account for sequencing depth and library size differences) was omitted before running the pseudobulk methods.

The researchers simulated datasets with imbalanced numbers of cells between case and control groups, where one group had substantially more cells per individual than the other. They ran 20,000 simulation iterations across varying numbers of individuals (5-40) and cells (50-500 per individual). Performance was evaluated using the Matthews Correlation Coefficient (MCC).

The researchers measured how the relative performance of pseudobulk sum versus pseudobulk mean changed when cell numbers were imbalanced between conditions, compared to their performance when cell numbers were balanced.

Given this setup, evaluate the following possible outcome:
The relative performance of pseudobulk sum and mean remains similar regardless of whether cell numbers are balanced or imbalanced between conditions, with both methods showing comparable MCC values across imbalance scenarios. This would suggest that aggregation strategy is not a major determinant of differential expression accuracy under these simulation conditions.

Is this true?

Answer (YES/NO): NO